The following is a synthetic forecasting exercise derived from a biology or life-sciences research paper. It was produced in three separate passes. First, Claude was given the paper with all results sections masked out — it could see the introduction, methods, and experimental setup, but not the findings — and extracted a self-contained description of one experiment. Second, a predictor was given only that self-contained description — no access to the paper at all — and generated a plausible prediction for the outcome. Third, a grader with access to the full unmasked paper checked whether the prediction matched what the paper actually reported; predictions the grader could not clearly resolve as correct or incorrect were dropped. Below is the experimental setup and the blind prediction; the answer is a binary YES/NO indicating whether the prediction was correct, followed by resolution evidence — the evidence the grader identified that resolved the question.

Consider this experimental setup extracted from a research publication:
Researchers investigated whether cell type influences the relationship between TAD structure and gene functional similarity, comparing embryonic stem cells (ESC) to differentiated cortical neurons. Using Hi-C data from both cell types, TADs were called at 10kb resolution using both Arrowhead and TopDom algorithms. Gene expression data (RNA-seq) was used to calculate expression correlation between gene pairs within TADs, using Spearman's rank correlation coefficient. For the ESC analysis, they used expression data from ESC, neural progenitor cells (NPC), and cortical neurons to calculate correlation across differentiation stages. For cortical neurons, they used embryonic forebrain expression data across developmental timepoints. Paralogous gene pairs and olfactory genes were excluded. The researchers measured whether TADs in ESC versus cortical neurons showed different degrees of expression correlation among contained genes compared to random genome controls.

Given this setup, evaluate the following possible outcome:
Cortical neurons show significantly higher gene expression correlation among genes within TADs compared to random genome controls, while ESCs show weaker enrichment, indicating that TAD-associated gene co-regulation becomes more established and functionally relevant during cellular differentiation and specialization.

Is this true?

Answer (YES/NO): NO